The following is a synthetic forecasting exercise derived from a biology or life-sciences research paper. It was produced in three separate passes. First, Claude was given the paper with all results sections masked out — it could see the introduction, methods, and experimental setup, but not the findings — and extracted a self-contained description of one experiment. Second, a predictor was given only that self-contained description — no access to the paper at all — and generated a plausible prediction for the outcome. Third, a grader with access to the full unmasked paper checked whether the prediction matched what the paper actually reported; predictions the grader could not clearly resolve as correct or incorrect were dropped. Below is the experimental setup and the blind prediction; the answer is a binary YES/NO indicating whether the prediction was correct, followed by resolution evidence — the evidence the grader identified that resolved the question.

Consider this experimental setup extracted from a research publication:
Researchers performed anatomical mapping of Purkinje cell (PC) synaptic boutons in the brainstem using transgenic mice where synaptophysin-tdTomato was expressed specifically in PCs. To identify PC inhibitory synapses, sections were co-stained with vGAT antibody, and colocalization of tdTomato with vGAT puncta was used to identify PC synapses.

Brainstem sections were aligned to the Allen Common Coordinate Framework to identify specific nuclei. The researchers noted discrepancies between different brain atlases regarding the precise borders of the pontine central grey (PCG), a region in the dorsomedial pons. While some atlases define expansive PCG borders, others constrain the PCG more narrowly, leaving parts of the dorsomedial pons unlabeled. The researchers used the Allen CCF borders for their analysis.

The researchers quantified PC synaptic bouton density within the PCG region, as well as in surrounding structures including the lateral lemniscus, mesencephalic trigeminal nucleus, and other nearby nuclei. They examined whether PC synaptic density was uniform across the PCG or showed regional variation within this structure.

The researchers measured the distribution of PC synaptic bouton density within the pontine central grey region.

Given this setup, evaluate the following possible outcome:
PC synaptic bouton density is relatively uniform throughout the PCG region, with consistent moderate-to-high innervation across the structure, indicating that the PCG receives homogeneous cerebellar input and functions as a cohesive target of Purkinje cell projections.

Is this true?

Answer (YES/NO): NO